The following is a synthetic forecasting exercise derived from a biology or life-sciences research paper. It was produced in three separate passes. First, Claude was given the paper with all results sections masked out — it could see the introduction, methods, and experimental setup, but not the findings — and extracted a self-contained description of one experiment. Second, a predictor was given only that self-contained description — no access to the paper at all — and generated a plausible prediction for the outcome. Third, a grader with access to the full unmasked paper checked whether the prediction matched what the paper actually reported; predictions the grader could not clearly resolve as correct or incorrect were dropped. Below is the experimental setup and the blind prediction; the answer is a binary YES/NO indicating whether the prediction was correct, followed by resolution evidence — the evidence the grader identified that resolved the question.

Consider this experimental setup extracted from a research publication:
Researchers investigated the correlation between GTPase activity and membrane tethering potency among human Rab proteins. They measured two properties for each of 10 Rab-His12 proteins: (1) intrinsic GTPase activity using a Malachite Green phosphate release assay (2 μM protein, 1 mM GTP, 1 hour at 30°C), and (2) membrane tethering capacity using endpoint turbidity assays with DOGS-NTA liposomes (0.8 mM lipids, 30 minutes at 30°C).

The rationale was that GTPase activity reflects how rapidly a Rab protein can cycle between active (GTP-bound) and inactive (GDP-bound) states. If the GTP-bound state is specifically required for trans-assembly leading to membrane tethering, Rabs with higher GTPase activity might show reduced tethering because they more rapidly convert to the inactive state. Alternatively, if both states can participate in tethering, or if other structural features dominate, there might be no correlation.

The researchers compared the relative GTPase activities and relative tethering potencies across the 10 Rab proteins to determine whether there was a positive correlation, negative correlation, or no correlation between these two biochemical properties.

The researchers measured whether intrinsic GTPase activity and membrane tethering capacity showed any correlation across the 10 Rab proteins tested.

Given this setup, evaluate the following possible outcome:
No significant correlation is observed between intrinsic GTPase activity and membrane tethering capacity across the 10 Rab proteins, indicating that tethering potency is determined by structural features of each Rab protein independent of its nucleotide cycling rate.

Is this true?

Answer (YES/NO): YES